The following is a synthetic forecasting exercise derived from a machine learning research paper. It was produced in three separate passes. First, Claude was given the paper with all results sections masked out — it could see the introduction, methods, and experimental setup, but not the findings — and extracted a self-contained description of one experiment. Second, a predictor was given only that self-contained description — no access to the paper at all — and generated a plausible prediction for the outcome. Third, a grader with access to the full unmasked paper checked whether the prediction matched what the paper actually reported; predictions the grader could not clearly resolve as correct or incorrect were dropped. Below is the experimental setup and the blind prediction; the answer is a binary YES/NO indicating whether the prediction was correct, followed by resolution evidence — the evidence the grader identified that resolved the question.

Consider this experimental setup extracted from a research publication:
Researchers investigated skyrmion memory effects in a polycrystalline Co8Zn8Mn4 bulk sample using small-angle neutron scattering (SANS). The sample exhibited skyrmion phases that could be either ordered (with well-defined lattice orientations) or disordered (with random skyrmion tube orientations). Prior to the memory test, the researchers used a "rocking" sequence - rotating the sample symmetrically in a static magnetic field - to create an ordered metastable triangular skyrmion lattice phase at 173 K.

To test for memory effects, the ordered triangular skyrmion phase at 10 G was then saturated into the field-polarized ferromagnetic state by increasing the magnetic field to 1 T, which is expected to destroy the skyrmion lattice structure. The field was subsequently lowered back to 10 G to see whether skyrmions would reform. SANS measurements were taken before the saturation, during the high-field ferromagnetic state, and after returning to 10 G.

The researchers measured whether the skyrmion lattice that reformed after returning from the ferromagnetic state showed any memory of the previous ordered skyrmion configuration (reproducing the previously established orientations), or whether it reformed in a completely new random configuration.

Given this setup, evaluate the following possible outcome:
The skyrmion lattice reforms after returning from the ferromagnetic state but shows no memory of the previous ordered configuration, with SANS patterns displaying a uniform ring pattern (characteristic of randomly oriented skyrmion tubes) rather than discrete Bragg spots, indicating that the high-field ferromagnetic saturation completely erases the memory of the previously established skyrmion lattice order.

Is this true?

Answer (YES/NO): NO